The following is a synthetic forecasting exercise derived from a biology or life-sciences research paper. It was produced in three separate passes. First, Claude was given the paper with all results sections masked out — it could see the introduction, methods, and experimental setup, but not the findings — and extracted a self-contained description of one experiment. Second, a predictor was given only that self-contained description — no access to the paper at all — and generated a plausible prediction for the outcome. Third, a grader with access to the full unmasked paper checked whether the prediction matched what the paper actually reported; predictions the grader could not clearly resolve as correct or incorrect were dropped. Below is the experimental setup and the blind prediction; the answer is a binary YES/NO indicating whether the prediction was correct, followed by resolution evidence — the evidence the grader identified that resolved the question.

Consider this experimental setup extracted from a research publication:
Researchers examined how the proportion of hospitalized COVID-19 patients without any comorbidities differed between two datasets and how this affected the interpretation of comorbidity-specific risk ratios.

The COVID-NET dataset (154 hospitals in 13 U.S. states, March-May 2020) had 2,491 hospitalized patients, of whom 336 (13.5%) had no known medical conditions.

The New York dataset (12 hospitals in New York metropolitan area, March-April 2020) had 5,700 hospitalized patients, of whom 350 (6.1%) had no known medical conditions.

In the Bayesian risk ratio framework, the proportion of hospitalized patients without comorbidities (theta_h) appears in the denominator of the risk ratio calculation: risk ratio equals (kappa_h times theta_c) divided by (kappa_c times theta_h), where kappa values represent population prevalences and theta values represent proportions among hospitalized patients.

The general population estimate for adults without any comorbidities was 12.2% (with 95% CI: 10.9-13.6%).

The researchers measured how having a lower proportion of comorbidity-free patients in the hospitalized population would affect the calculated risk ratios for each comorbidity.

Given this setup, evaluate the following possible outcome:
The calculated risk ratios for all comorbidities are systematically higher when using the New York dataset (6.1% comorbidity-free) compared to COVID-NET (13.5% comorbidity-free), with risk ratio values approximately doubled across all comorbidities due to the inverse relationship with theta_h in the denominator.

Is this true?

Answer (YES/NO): NO